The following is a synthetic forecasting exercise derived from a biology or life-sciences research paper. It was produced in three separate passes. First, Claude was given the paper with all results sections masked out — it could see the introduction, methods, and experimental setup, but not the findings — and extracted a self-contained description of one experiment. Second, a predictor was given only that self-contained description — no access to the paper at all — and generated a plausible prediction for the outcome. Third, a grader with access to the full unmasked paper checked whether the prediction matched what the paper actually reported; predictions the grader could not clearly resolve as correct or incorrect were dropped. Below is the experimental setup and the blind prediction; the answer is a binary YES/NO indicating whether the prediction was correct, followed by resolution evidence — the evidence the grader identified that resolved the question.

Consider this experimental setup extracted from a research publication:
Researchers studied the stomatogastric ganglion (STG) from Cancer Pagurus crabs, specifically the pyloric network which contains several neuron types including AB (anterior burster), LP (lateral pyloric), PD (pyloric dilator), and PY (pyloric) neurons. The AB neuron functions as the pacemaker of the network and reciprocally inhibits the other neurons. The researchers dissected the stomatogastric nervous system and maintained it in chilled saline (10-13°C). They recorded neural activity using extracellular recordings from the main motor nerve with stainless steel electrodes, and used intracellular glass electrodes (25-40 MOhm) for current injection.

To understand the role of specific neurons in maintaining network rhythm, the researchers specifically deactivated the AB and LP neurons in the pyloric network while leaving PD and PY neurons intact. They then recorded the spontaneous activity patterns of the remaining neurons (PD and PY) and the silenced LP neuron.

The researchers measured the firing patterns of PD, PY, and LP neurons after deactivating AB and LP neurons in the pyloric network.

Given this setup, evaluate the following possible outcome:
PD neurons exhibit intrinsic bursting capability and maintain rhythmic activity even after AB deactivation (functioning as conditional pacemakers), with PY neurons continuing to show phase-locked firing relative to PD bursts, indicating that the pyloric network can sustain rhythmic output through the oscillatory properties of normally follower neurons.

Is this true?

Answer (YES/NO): NO